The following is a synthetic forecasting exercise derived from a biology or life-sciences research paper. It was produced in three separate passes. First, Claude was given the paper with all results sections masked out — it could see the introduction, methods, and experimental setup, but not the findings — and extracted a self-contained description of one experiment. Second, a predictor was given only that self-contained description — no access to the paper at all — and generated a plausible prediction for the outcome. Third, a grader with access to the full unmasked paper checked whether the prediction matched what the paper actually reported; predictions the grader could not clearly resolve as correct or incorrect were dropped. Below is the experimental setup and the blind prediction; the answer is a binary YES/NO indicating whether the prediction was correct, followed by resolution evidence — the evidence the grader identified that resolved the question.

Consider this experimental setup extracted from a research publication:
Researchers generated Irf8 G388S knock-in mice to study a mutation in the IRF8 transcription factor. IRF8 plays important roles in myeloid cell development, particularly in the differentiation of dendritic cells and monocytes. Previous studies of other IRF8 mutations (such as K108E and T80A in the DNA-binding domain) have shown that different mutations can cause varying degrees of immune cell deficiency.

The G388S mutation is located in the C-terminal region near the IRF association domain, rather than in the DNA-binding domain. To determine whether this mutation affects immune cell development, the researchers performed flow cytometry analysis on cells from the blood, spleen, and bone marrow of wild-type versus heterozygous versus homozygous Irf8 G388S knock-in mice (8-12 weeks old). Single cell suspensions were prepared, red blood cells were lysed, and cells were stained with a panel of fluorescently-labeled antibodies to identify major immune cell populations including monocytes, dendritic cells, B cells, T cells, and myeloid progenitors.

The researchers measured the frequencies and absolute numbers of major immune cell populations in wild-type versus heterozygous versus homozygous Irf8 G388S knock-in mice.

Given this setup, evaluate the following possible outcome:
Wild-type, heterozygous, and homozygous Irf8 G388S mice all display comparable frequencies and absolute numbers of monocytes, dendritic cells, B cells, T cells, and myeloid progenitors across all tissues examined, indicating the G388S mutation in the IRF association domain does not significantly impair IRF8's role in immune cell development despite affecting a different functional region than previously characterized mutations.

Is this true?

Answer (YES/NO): YES